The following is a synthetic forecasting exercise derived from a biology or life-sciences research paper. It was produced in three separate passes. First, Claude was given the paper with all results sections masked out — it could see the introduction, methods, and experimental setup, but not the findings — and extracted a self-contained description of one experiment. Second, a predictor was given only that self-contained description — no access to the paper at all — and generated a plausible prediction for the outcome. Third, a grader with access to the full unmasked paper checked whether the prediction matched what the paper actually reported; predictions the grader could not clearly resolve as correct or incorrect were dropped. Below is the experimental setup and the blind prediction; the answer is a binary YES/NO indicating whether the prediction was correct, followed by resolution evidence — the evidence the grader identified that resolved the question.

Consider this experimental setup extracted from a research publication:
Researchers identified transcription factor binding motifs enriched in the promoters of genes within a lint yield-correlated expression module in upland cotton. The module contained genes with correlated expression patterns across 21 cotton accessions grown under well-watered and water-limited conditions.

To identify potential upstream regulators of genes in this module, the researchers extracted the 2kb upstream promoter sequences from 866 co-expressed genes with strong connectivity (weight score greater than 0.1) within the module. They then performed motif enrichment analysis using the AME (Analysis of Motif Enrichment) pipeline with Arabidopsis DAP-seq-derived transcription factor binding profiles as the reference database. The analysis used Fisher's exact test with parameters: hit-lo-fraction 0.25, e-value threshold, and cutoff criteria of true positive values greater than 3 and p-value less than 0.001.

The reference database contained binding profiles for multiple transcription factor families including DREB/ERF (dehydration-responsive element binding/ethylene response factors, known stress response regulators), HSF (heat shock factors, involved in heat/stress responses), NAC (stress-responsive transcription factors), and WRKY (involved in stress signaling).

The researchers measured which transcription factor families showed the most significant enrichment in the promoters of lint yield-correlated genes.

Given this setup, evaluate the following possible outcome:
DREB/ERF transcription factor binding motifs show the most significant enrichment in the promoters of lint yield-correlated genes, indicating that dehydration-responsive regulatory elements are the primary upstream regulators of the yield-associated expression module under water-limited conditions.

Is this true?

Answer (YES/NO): NO